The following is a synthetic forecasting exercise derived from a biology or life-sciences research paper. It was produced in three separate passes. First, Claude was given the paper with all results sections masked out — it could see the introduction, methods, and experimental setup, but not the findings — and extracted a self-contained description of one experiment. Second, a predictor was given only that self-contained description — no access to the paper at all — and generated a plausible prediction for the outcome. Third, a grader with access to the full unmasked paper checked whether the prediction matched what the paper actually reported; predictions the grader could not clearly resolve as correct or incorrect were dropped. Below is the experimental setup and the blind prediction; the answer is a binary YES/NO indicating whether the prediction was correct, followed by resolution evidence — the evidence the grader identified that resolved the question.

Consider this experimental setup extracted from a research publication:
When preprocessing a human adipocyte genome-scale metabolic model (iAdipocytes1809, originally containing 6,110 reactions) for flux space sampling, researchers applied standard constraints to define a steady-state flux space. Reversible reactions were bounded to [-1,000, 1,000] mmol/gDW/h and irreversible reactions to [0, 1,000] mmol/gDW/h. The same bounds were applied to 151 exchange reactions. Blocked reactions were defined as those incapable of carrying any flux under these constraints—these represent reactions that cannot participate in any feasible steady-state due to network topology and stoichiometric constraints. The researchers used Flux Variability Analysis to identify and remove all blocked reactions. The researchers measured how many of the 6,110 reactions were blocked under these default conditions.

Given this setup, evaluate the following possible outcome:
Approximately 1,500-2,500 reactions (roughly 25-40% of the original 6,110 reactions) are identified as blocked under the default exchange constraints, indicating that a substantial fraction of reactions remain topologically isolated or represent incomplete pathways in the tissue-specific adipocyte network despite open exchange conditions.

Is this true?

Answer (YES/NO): YES